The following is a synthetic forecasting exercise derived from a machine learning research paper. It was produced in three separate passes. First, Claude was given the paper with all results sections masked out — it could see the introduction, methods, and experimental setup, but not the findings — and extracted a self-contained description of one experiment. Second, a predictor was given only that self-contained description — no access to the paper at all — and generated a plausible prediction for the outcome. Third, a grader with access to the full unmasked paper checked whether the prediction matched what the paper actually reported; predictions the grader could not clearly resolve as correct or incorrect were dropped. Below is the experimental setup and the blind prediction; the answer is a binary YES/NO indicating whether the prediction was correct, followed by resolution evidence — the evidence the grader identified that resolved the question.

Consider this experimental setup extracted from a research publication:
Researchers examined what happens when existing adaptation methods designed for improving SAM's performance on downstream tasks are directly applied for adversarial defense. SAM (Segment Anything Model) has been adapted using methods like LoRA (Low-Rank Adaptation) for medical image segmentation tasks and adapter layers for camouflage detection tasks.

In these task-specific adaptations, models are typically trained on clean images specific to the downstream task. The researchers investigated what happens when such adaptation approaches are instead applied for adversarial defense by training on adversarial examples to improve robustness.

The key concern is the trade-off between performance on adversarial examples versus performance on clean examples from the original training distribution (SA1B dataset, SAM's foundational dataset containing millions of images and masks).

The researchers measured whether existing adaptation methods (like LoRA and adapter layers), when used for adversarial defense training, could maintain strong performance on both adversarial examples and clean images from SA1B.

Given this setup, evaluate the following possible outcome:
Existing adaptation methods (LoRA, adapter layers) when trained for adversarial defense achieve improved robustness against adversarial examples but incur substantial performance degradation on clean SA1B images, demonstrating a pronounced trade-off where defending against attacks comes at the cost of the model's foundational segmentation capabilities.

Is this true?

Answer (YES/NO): YES